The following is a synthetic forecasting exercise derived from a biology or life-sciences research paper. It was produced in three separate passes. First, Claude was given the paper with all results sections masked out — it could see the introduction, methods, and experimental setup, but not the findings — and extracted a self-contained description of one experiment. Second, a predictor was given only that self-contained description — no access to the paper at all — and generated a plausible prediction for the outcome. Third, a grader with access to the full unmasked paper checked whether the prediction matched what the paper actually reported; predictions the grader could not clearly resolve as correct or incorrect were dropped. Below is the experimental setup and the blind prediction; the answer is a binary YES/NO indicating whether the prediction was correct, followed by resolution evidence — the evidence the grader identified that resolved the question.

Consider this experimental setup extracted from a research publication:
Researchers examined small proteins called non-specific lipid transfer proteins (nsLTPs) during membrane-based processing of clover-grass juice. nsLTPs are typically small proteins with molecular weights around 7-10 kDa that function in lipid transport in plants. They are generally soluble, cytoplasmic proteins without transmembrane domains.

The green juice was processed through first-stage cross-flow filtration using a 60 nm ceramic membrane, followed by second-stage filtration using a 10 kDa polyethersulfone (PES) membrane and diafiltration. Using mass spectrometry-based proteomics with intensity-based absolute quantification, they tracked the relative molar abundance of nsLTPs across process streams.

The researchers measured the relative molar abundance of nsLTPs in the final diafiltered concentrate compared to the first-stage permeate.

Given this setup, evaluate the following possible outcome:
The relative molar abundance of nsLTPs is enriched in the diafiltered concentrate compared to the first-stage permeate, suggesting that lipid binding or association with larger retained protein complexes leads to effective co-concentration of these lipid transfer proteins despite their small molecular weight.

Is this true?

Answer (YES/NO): NO